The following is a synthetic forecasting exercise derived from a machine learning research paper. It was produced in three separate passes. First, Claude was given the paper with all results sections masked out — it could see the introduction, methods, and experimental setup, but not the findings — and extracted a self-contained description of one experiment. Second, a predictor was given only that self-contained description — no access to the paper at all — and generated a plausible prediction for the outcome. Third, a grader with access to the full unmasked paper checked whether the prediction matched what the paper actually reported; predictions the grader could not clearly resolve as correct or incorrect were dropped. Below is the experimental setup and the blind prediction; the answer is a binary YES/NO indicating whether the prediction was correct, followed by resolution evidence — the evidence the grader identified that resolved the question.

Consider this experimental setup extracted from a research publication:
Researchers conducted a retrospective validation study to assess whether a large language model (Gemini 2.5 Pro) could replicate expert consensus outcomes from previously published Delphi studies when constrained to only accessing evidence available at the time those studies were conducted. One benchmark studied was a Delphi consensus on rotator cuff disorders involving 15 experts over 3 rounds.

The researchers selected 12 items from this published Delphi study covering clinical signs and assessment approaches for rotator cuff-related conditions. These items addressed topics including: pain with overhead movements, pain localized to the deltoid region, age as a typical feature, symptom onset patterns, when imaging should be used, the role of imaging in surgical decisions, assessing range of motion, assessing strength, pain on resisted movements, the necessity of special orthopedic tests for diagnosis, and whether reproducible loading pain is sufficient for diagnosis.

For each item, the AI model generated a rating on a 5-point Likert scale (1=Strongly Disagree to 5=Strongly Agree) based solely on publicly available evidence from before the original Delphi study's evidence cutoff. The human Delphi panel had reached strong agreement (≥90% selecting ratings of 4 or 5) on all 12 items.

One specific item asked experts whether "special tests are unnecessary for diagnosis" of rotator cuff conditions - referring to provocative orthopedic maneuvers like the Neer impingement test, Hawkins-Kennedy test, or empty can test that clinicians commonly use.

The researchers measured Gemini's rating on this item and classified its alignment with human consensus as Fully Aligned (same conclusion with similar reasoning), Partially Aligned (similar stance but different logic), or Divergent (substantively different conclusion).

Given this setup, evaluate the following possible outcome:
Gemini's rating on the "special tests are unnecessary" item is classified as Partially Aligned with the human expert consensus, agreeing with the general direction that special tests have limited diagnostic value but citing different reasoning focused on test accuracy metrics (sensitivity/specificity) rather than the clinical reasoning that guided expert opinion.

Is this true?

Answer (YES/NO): NO